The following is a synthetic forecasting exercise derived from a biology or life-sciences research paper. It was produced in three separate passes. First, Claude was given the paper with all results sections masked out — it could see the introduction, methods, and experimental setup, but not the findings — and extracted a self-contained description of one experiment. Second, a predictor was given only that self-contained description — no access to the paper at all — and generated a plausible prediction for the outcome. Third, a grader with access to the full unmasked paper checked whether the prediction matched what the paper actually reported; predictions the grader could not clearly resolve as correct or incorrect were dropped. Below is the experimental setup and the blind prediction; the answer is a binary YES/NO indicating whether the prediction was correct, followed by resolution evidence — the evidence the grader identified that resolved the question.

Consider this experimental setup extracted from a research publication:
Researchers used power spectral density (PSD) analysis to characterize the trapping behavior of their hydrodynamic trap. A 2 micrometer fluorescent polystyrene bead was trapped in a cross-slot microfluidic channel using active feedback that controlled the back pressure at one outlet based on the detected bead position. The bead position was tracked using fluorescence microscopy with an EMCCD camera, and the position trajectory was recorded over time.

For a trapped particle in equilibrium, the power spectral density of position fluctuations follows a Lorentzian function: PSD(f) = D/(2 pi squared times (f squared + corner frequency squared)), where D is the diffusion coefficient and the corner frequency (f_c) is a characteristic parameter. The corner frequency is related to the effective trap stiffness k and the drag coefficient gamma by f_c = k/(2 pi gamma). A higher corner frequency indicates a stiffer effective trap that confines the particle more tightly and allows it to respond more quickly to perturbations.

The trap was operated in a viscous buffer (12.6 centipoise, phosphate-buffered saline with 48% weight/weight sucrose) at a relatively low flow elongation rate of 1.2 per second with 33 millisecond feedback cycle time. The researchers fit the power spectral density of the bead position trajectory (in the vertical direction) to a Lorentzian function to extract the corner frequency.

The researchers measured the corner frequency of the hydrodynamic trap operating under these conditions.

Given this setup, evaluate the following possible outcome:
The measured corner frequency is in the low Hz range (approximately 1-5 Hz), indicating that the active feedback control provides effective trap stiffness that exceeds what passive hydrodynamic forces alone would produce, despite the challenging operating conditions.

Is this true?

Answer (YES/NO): YES